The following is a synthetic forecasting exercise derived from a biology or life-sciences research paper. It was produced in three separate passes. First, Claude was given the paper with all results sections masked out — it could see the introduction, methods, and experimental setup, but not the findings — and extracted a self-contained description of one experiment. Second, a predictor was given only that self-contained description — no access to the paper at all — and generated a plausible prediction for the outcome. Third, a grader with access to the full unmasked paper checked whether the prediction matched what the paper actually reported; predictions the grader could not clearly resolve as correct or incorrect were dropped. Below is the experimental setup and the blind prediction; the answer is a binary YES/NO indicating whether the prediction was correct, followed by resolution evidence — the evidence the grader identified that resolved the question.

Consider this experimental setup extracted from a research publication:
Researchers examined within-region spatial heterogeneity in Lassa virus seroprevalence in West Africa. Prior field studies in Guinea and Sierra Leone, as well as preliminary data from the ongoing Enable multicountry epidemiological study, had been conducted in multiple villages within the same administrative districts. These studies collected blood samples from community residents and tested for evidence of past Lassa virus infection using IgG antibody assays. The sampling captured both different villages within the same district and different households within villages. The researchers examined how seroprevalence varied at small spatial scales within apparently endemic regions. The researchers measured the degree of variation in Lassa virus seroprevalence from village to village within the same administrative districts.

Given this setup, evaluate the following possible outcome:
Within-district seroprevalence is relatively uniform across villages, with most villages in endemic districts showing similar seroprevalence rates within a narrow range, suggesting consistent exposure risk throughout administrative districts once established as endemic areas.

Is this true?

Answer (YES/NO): NO